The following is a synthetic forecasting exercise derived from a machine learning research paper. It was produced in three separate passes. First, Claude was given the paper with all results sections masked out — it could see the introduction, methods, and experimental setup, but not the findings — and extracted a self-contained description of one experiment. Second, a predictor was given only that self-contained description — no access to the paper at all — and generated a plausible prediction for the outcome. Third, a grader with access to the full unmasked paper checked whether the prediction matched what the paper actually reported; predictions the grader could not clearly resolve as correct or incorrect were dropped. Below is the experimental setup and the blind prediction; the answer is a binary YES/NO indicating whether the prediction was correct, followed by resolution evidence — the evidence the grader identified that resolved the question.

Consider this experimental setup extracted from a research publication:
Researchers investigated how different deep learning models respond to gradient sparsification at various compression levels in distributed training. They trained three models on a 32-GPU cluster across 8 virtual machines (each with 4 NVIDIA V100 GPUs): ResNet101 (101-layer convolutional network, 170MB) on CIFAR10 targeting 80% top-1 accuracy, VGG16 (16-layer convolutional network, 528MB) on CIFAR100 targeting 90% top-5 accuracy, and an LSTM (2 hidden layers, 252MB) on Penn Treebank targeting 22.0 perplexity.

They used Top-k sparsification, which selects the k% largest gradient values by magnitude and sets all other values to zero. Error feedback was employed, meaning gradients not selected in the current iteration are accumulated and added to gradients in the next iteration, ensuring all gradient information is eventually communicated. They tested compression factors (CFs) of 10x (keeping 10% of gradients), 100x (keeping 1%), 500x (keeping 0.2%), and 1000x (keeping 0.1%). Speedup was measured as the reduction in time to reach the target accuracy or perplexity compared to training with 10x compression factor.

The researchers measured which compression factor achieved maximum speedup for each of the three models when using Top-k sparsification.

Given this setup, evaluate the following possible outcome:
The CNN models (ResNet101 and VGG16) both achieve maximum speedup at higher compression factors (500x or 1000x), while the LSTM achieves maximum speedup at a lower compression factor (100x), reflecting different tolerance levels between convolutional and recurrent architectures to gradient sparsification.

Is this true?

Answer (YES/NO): NO